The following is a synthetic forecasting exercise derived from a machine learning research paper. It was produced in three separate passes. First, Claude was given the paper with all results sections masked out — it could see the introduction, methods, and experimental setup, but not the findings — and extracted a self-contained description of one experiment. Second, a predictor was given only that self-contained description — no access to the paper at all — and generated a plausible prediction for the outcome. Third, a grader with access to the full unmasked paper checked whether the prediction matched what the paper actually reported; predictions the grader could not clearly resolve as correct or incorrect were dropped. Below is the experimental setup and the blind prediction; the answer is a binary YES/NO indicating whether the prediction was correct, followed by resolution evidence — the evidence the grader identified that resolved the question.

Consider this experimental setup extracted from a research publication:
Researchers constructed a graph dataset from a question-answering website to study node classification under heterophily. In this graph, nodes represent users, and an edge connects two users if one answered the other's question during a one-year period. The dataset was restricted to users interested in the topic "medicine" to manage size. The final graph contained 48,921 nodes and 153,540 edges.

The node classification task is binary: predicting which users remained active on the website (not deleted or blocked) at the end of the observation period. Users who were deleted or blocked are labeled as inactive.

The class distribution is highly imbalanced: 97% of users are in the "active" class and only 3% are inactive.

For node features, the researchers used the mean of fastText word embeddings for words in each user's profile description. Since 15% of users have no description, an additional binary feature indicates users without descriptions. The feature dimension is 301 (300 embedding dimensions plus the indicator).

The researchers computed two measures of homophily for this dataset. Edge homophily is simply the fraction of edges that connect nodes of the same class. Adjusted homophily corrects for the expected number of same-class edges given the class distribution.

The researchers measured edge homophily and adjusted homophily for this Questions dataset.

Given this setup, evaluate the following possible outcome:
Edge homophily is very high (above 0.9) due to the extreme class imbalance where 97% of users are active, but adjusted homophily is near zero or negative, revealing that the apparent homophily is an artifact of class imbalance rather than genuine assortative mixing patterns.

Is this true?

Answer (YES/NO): NO